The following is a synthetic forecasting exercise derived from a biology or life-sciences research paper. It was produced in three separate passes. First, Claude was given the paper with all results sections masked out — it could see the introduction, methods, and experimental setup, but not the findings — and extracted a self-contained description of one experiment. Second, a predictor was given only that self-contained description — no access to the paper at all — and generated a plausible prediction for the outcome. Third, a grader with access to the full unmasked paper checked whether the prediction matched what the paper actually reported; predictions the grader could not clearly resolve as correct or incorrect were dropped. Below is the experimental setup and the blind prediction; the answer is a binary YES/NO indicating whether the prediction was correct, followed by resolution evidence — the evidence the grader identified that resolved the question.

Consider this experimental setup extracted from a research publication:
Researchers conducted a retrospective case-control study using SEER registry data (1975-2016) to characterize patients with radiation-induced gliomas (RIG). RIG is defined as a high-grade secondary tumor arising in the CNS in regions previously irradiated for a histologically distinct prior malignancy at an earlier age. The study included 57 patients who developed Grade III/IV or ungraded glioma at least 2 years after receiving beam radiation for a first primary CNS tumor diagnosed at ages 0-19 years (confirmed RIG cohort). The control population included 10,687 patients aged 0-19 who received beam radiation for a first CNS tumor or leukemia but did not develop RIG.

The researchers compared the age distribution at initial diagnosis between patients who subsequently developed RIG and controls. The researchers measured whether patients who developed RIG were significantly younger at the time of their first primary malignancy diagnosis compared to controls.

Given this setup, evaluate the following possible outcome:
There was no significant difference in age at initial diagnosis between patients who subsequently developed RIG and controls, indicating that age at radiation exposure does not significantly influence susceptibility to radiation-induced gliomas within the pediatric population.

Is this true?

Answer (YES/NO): YES